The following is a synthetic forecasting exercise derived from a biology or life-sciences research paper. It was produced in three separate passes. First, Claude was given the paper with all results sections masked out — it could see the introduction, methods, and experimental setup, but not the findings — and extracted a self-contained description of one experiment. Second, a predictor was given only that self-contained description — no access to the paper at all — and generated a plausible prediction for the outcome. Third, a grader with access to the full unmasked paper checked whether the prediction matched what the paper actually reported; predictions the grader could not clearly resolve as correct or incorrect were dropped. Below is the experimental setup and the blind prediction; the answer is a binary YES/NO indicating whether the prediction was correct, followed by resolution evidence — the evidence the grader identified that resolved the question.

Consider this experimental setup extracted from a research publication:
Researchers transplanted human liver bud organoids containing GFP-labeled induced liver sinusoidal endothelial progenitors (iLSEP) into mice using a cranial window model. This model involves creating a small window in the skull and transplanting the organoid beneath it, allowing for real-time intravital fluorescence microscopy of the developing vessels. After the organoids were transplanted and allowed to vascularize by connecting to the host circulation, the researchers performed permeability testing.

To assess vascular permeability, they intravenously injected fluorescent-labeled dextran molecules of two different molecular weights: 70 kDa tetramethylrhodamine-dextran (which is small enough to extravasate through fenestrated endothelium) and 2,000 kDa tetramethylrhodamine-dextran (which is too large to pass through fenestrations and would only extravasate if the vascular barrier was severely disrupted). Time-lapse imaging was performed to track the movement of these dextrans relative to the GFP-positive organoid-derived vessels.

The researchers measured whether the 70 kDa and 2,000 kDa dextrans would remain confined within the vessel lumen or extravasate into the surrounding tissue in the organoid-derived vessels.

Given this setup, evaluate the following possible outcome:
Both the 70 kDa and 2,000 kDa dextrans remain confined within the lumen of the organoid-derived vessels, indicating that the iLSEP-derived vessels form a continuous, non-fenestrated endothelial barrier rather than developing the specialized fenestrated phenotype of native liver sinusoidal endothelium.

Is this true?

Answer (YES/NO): NO